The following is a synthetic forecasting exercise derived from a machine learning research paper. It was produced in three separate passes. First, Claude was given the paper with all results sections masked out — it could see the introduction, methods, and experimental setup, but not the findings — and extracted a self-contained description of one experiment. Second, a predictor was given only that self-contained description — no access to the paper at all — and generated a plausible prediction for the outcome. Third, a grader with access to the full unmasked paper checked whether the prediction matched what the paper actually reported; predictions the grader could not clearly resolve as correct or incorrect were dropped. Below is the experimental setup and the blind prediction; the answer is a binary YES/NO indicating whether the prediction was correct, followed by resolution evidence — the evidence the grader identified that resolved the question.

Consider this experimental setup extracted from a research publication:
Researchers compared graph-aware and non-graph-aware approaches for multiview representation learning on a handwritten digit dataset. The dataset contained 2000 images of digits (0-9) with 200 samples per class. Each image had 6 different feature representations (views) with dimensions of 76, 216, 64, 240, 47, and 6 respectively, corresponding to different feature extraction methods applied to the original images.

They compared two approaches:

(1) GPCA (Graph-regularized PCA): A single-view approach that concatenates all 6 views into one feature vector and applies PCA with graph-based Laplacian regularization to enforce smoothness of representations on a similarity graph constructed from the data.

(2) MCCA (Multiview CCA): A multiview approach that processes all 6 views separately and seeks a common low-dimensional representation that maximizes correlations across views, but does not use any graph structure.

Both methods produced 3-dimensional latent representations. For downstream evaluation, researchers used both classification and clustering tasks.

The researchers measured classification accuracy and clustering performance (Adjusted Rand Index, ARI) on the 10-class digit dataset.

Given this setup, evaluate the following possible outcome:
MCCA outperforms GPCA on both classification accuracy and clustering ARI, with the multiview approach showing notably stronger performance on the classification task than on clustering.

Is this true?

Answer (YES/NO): NO